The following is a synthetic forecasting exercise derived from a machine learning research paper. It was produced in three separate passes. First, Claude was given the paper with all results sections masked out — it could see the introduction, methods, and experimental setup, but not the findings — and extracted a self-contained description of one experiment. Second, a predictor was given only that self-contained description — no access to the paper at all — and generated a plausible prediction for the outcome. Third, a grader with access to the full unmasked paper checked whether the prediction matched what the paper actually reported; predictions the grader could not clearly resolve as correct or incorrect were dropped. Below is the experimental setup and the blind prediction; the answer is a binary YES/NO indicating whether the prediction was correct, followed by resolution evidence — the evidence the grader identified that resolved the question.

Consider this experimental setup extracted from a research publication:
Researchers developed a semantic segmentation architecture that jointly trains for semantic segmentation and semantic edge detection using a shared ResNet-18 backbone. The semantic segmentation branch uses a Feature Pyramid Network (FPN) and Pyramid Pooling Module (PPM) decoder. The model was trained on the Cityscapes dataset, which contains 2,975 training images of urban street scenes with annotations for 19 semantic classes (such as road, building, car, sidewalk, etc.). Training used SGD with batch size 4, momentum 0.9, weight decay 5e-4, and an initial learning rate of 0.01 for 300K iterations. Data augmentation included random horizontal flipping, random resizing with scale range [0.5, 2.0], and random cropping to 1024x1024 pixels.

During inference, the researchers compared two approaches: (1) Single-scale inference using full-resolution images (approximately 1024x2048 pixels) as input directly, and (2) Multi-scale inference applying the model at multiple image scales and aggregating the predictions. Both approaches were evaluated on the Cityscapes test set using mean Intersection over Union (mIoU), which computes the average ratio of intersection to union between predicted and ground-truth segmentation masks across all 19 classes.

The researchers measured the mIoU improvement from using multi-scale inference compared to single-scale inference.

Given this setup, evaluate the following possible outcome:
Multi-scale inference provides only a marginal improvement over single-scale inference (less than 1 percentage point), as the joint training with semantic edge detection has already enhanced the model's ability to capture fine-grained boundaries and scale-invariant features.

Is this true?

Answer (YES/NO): YES